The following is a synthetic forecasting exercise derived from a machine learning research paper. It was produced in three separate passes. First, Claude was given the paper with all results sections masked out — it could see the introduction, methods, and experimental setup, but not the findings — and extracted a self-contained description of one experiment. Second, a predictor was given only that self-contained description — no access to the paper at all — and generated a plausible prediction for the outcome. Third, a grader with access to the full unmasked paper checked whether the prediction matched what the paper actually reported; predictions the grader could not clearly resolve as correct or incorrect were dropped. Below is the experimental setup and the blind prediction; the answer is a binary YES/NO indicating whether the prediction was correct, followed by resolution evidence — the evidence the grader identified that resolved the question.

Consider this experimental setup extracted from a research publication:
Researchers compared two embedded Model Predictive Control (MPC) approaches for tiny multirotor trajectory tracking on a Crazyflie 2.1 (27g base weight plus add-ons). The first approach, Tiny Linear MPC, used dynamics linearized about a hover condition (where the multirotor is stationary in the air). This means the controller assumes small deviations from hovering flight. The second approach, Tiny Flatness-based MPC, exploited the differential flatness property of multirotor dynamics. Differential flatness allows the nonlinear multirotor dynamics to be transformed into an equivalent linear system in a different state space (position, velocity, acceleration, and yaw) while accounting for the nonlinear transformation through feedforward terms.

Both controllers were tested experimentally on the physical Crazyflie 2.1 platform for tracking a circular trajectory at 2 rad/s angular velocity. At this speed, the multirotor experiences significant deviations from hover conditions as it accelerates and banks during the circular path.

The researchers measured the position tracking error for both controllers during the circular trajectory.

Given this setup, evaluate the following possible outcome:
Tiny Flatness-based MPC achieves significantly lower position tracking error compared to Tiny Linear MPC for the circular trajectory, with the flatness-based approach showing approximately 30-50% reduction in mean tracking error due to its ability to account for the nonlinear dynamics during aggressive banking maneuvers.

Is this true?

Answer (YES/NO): NO